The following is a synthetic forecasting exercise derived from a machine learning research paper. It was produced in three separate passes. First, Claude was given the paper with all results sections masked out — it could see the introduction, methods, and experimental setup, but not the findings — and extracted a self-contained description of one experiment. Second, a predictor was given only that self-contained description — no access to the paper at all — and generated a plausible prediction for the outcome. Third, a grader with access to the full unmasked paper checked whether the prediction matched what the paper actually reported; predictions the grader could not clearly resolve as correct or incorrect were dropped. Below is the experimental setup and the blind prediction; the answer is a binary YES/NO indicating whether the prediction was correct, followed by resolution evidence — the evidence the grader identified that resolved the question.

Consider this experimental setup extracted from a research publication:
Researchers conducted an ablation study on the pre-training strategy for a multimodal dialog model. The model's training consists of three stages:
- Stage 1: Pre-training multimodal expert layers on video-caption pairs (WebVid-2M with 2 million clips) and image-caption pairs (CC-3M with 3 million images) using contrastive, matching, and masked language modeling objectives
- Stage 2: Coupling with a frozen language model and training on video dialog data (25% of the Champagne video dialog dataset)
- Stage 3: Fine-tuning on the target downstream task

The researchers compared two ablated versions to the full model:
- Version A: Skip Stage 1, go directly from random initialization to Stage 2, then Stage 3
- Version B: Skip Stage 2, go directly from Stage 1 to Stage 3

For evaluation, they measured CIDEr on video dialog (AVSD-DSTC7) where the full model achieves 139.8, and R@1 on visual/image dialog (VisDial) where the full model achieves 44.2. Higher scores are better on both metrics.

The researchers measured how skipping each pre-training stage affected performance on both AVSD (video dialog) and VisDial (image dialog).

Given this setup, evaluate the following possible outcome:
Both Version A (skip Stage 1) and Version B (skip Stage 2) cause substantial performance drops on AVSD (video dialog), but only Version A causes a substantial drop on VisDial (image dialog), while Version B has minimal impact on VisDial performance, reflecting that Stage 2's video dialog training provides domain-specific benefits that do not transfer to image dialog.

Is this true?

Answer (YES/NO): NO